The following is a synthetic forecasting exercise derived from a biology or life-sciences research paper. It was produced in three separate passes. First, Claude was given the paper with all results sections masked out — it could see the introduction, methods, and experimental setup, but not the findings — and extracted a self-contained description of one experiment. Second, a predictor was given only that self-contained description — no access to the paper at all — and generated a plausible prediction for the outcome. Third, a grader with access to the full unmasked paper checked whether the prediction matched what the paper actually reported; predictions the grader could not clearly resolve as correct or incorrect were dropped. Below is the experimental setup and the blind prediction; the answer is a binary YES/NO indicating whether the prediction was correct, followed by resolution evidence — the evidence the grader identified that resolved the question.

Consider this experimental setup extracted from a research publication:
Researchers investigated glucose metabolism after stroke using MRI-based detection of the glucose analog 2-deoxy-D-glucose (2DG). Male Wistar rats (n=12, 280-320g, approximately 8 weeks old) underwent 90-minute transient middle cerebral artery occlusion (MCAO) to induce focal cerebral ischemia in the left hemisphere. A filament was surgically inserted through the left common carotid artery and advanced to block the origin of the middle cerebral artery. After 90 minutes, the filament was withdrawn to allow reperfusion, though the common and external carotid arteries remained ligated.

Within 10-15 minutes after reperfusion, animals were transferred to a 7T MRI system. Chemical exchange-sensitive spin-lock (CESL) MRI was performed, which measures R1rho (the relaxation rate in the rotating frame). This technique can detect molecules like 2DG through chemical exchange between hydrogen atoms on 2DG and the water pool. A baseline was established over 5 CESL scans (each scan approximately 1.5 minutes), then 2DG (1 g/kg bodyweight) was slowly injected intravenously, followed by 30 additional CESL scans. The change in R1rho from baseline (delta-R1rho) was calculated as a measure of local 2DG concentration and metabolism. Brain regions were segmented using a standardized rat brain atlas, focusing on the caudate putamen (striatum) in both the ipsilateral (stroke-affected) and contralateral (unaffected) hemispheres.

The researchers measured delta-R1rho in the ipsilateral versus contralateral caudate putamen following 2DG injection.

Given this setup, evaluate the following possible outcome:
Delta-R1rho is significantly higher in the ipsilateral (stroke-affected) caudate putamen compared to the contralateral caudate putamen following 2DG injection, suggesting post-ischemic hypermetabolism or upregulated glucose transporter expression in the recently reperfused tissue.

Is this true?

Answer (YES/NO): NO